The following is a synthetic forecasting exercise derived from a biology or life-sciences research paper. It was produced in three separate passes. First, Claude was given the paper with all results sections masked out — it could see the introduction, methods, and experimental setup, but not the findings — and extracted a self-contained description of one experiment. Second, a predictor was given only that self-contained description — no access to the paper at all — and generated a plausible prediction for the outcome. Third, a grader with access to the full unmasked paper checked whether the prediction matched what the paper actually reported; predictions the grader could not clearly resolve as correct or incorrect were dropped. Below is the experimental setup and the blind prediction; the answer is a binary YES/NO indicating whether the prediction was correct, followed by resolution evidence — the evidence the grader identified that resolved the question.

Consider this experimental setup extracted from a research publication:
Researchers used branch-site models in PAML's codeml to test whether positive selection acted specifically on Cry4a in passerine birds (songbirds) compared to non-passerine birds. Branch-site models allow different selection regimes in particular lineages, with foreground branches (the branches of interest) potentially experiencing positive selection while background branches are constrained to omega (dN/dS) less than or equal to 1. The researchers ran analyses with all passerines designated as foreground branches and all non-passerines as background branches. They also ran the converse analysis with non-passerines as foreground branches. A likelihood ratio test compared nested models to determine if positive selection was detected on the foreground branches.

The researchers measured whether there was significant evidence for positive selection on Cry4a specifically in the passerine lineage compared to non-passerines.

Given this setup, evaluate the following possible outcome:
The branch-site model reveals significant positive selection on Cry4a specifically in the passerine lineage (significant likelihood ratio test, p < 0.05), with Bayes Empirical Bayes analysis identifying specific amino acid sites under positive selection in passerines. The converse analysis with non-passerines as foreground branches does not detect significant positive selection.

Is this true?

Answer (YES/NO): YES